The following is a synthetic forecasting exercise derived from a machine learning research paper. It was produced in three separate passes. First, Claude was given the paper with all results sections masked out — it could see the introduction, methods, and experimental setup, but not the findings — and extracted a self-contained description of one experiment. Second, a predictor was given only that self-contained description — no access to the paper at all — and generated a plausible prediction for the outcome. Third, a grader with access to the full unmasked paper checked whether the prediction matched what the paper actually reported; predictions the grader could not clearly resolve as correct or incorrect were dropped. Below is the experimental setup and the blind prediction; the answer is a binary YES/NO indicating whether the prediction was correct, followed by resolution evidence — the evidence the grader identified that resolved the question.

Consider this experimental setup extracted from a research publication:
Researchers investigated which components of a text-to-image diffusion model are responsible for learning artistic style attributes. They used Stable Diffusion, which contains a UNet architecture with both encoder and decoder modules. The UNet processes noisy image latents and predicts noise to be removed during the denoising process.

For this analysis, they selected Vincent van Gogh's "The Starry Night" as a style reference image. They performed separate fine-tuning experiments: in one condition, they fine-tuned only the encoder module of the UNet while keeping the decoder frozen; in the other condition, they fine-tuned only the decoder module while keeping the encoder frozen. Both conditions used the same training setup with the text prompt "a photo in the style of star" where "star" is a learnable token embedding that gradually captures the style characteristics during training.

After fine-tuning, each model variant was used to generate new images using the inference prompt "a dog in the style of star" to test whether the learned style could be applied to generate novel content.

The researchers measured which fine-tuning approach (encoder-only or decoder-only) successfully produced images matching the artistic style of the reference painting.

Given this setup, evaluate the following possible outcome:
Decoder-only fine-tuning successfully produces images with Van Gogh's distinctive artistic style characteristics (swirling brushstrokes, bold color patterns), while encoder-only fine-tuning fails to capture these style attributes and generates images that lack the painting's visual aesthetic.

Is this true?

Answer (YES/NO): YES